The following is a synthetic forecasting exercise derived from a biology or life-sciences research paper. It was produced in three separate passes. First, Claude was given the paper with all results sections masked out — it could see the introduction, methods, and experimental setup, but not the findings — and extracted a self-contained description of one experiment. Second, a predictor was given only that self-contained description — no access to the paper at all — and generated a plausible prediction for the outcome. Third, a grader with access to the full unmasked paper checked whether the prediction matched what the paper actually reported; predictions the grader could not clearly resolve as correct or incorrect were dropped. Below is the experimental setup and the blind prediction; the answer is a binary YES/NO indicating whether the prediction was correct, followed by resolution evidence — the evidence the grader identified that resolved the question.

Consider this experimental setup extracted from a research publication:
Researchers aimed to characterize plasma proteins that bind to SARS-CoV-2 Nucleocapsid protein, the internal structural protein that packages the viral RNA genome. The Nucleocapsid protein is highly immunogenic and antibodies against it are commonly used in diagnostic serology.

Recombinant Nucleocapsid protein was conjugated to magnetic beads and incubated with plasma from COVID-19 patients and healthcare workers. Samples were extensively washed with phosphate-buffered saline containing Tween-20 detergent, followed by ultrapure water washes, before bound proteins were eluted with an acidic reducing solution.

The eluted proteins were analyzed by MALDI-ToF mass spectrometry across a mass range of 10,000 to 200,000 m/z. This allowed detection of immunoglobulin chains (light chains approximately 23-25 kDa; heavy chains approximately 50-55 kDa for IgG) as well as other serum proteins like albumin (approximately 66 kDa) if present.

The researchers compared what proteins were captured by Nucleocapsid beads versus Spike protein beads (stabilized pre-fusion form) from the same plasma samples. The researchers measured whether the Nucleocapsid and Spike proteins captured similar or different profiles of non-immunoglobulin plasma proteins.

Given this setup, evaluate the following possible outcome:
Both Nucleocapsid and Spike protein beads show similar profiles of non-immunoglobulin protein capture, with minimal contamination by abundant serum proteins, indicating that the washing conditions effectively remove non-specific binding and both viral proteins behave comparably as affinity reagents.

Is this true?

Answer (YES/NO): NO